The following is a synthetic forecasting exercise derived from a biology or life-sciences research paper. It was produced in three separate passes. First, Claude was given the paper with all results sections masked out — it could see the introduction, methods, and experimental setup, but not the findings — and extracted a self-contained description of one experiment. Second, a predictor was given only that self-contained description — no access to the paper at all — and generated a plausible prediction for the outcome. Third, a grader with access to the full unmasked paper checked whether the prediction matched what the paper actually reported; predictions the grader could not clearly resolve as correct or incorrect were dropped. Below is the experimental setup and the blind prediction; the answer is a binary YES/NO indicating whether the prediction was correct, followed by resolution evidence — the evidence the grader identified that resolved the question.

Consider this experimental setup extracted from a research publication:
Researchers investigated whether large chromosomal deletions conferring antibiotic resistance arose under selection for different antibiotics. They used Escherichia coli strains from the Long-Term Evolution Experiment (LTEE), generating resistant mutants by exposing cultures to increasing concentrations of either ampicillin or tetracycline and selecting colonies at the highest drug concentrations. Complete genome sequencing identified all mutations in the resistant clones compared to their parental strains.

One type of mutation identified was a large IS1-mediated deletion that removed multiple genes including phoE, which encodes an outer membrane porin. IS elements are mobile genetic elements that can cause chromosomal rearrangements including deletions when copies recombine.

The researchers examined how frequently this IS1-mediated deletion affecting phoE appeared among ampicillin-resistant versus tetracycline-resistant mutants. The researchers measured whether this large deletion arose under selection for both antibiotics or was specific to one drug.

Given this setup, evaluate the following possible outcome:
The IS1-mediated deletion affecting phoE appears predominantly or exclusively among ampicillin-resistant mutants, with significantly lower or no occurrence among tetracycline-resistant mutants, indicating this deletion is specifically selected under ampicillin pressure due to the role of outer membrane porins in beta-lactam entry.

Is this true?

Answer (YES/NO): YES